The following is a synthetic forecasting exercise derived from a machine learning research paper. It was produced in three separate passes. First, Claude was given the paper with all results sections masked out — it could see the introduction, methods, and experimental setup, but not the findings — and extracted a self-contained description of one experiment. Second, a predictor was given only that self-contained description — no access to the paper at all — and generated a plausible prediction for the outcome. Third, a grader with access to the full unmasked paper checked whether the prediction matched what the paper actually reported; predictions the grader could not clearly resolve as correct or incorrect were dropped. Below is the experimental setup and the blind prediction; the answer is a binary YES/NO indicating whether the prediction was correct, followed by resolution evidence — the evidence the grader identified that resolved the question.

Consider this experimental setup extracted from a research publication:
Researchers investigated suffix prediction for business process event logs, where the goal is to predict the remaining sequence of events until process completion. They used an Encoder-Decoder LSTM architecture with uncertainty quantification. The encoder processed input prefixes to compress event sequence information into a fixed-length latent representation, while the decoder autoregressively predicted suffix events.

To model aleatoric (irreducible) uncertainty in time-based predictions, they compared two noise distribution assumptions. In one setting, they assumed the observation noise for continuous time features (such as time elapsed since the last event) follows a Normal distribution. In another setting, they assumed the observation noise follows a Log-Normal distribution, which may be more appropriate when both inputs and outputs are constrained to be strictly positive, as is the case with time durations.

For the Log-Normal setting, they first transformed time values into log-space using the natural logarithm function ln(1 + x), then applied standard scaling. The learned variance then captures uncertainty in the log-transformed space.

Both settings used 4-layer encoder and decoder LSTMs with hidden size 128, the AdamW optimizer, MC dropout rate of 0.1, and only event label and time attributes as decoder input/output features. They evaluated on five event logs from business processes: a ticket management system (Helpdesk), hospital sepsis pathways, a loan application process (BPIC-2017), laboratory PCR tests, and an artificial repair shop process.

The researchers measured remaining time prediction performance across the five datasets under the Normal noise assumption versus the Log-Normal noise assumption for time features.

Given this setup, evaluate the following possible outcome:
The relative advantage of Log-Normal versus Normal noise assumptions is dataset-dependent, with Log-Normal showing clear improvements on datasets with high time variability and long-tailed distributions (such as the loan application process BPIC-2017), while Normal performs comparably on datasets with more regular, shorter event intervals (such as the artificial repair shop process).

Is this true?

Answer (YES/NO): NO